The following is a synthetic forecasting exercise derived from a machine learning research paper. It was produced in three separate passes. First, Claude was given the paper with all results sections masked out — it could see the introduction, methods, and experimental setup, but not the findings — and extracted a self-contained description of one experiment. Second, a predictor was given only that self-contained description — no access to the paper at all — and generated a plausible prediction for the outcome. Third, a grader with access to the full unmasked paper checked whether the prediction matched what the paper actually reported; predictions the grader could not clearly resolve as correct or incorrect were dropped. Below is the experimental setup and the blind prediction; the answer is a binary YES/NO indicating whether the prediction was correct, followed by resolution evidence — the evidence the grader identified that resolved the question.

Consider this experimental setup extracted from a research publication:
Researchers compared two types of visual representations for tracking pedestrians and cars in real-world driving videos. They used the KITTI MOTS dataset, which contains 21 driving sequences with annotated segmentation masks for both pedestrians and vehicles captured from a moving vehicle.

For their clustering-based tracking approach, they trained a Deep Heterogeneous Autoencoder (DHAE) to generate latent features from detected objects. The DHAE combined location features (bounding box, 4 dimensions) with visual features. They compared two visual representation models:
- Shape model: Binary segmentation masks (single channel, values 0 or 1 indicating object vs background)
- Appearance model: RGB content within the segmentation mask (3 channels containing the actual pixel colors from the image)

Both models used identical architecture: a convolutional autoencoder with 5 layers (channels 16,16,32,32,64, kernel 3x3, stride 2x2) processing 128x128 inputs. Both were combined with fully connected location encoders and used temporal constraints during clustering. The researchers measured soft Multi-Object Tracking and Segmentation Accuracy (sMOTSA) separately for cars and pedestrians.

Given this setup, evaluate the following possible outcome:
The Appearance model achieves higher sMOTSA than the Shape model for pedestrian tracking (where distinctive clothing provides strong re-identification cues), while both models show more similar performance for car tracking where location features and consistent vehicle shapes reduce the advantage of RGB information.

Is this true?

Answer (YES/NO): YES